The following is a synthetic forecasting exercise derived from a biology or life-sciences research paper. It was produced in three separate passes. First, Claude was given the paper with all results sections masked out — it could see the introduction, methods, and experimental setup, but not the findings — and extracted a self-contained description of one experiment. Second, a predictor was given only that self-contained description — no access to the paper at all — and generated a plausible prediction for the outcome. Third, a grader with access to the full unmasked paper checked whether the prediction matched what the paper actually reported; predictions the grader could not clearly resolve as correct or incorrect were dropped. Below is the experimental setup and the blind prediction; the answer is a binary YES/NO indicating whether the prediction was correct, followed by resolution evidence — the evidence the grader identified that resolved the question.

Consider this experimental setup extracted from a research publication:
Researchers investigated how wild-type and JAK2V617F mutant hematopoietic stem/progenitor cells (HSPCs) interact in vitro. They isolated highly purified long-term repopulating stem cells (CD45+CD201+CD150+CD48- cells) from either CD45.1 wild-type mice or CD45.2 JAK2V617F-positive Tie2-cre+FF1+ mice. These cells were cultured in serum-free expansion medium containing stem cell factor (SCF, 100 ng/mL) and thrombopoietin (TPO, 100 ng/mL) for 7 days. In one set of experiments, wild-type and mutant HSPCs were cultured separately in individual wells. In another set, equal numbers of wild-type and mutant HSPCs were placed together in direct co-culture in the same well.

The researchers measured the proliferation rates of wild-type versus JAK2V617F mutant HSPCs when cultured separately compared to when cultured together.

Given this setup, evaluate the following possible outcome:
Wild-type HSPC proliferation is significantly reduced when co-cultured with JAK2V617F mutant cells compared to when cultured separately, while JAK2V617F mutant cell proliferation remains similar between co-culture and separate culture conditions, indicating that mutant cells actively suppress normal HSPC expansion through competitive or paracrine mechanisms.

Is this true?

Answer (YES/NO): NO